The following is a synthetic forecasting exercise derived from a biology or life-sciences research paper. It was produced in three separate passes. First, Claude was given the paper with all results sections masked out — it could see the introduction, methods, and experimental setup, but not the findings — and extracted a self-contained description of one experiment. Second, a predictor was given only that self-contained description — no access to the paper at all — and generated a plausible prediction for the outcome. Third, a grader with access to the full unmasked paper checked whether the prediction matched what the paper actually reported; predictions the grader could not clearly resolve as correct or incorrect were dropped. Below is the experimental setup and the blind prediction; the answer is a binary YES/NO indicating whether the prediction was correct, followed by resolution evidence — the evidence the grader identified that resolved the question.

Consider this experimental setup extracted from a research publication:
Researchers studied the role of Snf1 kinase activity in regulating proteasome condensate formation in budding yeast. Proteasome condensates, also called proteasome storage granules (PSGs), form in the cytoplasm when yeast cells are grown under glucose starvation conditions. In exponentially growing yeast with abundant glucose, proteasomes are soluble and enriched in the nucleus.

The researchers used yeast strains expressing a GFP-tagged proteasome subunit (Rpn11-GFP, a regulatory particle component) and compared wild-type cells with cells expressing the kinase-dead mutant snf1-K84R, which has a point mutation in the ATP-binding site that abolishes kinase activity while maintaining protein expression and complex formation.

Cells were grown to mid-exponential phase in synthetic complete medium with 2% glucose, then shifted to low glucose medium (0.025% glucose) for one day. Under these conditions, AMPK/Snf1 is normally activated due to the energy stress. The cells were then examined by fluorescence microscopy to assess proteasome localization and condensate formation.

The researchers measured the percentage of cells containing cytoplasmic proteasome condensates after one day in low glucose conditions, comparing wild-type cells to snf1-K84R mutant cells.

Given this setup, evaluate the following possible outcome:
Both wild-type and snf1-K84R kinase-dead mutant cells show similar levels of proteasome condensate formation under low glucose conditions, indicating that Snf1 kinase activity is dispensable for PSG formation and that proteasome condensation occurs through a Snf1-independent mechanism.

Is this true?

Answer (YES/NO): YES